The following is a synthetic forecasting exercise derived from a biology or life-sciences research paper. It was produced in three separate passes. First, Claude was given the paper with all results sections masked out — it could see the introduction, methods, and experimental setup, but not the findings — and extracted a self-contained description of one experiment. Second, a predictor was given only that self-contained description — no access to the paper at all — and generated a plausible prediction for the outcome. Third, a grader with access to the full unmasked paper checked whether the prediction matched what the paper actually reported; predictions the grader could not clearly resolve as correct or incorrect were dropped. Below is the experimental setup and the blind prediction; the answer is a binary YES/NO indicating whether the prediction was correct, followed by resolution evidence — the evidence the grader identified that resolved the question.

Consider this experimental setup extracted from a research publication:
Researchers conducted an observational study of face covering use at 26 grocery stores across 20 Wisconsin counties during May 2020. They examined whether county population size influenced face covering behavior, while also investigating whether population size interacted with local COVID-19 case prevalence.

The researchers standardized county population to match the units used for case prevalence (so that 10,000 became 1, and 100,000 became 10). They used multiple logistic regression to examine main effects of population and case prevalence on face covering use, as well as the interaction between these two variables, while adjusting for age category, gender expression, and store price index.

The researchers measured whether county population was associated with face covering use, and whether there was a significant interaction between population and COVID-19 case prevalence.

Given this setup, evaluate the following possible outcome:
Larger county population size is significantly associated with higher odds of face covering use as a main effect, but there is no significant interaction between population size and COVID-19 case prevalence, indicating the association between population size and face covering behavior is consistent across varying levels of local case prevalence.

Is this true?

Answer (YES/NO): NO